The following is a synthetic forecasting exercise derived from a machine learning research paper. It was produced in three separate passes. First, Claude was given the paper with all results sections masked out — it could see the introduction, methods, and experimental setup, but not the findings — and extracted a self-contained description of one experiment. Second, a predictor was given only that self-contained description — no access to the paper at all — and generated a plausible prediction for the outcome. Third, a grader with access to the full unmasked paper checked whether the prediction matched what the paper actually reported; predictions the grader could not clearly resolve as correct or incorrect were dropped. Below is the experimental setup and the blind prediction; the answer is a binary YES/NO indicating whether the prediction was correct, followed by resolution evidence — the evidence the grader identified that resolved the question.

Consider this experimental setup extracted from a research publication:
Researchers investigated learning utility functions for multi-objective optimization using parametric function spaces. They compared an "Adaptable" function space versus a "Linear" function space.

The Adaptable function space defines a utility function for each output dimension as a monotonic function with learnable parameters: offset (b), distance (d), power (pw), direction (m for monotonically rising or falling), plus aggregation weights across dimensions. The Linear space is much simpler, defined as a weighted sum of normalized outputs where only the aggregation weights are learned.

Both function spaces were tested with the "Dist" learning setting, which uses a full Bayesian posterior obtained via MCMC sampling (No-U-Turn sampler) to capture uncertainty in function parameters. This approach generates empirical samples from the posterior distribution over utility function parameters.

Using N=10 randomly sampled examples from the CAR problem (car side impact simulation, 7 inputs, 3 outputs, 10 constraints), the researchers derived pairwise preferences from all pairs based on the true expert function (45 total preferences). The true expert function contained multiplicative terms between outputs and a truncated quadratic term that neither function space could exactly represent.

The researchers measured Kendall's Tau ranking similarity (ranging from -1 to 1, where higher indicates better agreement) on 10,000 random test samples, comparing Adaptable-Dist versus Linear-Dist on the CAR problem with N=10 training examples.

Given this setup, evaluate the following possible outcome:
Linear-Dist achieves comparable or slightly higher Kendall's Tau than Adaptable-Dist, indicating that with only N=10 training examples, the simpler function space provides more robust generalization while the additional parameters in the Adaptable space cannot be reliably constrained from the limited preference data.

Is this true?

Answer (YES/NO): NO